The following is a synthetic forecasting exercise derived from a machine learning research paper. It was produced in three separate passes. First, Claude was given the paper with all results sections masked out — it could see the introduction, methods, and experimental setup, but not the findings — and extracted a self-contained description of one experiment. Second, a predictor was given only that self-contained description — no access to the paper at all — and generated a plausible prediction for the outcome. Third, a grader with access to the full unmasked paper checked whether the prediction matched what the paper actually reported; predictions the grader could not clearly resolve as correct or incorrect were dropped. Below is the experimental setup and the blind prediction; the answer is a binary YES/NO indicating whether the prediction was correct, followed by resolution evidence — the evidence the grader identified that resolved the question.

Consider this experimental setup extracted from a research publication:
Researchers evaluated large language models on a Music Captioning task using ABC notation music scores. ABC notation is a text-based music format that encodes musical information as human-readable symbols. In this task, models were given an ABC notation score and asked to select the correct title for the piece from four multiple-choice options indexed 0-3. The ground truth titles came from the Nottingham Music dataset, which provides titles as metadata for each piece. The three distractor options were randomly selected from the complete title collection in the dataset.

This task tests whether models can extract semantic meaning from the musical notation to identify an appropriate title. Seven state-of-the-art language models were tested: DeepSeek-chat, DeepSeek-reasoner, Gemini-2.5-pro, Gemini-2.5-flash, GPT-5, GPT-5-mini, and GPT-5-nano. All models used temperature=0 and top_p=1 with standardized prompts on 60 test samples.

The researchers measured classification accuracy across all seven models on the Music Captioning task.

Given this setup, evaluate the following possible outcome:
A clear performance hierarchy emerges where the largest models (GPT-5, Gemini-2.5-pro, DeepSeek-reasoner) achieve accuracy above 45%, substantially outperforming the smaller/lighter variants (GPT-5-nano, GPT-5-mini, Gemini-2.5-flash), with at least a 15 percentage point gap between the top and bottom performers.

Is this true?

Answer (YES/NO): NO